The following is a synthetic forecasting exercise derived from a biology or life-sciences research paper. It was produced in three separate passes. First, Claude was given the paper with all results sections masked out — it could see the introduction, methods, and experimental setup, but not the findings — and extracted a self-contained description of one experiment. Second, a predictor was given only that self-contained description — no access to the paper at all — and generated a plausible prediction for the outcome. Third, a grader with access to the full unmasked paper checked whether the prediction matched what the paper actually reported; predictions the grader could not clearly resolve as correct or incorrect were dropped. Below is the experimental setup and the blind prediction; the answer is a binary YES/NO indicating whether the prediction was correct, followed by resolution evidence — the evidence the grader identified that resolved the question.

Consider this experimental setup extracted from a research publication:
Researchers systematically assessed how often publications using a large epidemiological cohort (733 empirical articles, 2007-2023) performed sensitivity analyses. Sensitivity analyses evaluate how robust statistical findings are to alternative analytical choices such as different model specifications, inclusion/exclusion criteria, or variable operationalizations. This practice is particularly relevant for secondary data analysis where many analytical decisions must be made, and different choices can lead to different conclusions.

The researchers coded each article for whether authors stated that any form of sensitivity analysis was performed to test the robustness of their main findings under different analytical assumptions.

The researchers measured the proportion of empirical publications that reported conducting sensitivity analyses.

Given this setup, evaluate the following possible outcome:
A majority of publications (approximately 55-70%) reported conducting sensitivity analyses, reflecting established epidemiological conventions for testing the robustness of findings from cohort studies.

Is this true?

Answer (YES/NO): NO